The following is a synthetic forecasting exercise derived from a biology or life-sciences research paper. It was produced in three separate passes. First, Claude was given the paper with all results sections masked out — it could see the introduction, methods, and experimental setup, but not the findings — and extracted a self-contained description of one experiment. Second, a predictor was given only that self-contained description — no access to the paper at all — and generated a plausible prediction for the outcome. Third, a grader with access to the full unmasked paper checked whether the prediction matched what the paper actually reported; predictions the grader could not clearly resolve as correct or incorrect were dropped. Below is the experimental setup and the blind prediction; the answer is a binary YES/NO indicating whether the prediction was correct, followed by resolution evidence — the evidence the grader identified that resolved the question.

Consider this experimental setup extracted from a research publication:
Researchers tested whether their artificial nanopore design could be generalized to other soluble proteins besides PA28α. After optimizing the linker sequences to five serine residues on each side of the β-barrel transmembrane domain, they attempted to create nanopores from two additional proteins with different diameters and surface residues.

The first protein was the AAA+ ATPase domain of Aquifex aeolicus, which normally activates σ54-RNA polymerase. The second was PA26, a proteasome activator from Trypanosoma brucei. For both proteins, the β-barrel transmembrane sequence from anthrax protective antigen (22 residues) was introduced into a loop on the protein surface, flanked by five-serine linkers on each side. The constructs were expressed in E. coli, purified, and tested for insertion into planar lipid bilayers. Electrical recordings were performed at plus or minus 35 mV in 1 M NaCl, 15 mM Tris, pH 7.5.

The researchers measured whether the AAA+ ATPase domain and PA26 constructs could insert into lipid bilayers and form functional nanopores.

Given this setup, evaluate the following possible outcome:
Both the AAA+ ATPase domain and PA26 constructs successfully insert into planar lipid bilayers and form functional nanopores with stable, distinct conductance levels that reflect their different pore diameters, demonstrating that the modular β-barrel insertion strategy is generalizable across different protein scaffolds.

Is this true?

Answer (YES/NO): NO